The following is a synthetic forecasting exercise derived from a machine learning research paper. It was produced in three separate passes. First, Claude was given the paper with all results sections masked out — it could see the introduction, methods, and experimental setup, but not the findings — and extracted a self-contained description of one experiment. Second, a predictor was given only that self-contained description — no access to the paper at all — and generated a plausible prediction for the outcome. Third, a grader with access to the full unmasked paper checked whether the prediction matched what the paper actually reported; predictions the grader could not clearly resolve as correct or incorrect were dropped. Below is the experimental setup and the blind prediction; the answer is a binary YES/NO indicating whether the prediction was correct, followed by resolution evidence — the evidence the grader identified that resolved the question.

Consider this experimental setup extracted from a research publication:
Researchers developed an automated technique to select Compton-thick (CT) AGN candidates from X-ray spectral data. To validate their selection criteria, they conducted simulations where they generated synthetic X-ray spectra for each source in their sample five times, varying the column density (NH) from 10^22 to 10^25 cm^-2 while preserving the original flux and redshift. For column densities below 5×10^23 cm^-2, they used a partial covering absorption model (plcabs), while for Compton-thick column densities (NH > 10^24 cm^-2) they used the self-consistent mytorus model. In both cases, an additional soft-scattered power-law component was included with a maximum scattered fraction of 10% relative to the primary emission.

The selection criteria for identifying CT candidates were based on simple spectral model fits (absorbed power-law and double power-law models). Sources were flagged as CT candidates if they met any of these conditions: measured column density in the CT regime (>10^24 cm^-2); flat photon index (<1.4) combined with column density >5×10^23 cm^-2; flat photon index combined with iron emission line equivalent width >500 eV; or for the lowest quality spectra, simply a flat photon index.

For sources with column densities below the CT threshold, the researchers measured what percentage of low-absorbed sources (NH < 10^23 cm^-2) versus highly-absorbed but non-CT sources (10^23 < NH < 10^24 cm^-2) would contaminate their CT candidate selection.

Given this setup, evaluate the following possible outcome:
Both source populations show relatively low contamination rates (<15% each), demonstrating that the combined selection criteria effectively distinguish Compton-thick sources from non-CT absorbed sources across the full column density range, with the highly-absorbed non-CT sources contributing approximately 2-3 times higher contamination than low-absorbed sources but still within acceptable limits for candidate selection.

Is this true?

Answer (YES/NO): NO